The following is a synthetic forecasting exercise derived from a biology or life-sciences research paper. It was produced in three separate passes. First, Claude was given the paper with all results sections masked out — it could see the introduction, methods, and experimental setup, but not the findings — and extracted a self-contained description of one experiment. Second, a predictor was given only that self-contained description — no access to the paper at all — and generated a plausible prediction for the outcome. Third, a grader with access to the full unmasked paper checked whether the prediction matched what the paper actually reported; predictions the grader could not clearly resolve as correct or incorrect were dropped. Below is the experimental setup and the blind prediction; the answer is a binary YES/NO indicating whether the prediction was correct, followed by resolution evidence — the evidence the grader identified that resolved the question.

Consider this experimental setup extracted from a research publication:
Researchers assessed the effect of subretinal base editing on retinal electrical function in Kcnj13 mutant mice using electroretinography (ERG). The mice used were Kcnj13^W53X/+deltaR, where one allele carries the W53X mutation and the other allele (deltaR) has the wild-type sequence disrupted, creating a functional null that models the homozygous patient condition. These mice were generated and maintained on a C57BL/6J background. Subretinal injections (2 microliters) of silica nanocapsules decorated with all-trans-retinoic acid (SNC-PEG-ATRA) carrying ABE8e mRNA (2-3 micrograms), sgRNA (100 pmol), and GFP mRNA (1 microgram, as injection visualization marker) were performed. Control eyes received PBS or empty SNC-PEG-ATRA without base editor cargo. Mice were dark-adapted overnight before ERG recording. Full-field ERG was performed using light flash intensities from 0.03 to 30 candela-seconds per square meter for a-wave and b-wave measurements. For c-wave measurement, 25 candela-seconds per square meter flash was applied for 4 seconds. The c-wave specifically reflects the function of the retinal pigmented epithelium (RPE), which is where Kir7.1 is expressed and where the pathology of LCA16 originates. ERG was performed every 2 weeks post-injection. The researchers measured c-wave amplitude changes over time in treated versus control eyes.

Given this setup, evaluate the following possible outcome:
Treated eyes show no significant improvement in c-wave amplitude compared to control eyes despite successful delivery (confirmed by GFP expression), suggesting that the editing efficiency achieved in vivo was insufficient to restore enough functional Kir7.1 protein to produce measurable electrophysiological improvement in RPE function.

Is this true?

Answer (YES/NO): NO